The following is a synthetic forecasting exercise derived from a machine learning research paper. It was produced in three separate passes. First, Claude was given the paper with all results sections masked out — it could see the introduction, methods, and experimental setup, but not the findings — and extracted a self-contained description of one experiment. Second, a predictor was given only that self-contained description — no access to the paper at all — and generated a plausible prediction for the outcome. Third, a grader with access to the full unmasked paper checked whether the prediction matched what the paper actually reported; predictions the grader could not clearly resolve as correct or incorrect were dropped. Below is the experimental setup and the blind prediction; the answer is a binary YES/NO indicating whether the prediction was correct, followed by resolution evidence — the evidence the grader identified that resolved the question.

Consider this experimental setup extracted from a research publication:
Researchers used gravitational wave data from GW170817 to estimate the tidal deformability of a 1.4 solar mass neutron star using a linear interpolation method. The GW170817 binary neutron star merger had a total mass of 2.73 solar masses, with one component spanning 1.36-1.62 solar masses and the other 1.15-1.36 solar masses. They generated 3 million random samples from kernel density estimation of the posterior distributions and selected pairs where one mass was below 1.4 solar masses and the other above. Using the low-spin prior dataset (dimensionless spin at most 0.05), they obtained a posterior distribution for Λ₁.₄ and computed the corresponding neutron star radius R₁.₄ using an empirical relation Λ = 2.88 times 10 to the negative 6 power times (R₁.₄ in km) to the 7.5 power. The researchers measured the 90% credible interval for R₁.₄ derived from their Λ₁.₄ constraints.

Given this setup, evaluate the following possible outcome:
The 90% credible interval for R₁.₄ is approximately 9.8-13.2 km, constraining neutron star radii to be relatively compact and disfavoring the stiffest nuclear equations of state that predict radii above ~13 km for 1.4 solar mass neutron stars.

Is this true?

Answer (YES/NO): NO